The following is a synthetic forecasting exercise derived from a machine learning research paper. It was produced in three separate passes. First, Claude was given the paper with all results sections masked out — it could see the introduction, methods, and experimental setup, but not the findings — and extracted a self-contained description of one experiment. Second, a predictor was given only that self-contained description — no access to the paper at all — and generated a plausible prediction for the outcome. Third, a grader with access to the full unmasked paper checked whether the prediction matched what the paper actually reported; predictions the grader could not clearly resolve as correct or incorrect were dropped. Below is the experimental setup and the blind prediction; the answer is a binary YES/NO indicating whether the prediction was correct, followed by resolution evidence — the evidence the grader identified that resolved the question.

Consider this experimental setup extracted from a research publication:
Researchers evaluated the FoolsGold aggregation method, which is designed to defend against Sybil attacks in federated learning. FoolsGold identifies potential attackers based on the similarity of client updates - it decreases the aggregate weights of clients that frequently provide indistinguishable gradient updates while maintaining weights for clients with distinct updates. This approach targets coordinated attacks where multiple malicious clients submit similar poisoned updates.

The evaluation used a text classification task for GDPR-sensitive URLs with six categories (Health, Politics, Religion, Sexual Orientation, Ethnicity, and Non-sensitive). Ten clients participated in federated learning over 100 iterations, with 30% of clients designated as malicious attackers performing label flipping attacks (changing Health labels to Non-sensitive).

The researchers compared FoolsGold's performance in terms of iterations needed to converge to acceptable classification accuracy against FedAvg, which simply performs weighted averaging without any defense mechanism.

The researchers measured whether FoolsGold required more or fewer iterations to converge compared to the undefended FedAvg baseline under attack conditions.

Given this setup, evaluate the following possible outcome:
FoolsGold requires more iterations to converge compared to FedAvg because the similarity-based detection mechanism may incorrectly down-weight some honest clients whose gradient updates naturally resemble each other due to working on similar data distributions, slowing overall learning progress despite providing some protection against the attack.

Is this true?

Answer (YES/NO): YES